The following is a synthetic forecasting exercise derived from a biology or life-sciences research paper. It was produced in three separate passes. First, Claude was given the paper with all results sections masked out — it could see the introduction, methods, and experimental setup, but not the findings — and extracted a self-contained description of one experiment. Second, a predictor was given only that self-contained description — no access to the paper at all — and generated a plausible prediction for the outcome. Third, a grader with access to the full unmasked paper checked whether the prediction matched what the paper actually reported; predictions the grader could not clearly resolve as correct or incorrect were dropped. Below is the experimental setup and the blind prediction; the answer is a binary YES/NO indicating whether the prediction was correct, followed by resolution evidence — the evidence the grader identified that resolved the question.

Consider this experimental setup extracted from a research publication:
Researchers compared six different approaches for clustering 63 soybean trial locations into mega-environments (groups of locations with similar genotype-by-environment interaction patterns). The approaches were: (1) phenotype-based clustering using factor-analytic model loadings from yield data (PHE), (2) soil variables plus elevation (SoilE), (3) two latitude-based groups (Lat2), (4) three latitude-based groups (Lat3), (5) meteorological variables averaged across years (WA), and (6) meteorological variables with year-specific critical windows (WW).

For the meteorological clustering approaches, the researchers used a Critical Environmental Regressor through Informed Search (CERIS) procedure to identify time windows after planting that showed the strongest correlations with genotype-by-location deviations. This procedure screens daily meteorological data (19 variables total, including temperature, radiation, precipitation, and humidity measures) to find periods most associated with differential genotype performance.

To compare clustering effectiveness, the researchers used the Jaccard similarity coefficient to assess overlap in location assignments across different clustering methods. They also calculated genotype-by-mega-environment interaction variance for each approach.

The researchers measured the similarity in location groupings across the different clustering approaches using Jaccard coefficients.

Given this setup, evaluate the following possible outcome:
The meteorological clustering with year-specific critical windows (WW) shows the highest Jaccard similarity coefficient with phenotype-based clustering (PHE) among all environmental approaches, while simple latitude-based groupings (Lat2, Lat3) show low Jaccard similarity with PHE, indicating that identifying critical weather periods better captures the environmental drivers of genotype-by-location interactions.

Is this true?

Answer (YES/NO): NO